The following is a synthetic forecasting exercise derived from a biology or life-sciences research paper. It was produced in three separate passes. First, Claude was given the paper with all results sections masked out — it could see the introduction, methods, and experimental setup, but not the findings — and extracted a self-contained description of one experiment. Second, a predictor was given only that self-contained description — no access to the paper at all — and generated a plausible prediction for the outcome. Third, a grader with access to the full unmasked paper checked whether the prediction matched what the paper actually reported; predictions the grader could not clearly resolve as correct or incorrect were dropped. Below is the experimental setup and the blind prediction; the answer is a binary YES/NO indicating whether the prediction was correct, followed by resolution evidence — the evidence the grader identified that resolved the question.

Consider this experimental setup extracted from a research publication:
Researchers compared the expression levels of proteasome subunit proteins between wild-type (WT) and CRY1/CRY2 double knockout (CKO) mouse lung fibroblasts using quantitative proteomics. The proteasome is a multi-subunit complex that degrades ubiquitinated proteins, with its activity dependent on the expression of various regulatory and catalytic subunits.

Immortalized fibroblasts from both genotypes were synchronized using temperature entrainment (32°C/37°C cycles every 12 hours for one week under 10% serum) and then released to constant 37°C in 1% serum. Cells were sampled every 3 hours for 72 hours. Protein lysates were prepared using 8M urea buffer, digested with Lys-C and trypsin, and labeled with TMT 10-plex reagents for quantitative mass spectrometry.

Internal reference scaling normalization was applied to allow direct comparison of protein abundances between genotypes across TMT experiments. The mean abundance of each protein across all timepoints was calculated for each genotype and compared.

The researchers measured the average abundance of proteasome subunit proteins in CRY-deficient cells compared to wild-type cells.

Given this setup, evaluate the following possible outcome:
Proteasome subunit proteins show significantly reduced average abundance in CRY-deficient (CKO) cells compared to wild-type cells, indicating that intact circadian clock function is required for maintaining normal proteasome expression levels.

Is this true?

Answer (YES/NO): YES